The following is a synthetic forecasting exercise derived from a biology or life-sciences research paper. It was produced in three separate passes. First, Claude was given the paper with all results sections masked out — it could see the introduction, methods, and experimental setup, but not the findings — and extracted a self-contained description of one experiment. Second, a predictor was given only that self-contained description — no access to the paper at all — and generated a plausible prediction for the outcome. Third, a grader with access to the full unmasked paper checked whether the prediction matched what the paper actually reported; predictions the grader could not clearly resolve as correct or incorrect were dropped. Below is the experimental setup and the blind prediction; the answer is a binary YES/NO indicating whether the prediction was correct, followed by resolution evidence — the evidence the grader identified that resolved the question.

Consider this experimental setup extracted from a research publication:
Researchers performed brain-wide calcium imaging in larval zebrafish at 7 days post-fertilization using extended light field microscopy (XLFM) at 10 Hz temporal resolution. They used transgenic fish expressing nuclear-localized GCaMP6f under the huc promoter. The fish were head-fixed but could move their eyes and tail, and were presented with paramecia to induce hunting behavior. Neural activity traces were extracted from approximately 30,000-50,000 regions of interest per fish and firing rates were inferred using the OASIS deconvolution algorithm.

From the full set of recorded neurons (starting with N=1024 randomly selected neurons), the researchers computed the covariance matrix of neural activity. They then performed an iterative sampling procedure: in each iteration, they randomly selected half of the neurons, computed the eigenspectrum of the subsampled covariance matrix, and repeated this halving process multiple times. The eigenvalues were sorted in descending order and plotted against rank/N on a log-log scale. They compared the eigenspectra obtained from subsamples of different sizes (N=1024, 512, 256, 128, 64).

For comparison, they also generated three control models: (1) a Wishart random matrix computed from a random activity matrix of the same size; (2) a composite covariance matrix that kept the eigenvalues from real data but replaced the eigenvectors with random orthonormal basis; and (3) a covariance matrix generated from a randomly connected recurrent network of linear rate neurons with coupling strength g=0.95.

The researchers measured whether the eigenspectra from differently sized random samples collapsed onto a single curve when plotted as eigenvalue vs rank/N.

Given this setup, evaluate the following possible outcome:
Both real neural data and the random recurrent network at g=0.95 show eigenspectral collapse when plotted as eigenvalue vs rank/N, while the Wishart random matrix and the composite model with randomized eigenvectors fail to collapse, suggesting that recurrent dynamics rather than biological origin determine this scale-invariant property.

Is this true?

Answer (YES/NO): NO